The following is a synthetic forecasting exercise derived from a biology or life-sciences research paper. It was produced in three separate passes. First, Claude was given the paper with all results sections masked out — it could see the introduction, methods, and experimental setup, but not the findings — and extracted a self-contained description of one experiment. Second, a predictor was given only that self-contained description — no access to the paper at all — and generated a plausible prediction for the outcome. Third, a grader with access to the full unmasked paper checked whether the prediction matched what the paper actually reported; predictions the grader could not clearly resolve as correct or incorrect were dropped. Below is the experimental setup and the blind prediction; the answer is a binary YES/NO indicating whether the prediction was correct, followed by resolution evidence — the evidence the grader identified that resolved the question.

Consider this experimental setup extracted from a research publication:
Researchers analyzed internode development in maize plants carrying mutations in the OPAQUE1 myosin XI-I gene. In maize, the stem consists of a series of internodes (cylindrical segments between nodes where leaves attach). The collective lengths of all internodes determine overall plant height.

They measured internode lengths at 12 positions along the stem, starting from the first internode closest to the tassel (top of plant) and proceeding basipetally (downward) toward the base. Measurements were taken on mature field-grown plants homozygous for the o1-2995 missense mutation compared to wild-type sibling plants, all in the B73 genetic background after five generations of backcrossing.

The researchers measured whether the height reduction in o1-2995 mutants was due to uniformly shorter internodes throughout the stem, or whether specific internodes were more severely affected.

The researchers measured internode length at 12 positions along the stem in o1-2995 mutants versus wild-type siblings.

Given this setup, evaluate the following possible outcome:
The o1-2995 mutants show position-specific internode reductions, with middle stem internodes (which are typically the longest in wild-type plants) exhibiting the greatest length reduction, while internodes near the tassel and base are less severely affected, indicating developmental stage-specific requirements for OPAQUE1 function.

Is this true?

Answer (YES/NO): NO